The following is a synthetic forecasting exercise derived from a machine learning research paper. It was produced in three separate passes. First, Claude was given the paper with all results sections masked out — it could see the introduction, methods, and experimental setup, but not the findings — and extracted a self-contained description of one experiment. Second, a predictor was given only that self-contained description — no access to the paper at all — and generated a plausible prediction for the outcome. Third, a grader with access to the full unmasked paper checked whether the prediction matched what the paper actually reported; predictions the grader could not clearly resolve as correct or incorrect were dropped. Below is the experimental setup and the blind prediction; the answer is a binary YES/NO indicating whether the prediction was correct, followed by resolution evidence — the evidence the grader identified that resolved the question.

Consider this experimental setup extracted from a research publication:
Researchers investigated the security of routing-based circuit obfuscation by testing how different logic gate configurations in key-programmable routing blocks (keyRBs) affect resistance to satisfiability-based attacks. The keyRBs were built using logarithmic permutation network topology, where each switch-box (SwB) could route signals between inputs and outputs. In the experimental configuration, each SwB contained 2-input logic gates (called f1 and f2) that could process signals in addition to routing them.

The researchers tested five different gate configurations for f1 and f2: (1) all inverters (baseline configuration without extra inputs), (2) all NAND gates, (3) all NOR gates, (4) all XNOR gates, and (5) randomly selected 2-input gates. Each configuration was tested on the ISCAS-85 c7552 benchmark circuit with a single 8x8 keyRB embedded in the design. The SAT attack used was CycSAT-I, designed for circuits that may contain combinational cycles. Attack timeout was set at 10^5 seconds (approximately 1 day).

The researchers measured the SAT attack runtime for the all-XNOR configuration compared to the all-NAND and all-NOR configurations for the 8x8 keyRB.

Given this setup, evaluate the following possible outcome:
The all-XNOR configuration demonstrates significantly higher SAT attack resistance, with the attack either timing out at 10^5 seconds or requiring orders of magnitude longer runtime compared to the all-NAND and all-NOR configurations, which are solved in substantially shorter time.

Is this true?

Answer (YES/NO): YES